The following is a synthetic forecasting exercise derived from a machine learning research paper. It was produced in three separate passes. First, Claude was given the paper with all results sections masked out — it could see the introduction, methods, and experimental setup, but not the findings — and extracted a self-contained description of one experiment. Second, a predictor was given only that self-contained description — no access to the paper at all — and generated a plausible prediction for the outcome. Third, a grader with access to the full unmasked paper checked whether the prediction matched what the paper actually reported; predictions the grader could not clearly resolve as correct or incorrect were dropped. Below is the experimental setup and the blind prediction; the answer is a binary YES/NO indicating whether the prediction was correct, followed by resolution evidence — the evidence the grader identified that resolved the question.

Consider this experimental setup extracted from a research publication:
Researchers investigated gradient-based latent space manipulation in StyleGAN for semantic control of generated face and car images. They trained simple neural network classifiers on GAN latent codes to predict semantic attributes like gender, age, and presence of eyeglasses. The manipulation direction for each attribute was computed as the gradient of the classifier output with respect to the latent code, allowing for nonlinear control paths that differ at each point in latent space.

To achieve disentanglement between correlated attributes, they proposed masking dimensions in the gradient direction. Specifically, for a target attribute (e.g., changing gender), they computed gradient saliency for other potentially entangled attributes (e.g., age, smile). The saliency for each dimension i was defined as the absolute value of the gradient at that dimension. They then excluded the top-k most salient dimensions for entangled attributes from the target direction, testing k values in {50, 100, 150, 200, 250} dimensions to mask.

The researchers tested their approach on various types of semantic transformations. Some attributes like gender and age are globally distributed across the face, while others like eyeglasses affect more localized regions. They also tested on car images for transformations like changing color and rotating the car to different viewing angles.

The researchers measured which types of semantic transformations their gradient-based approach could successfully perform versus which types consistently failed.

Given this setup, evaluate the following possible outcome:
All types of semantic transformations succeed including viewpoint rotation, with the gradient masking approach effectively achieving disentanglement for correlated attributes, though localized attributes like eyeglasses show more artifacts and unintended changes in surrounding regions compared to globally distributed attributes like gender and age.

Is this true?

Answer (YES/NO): NO